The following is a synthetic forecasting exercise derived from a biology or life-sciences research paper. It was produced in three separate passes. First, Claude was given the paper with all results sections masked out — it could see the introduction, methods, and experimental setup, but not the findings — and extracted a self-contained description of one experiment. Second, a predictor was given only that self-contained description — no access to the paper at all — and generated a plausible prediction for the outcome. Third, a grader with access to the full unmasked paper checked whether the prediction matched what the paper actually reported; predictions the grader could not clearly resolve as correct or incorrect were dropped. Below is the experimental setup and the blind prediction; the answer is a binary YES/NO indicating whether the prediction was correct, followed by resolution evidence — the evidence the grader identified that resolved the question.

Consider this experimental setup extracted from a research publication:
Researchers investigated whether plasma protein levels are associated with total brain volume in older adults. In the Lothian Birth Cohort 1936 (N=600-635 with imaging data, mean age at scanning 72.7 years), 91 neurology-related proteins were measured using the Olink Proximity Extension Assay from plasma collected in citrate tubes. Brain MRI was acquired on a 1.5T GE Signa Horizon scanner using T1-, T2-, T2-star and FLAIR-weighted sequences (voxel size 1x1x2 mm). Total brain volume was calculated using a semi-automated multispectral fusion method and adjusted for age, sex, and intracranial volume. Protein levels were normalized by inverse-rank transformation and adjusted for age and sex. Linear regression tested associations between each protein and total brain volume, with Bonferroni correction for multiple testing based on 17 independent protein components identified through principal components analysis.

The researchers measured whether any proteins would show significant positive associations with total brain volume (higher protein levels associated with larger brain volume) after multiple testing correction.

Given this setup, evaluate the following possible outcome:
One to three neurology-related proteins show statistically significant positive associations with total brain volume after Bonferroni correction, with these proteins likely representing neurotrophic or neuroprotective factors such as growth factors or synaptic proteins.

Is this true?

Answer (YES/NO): NO